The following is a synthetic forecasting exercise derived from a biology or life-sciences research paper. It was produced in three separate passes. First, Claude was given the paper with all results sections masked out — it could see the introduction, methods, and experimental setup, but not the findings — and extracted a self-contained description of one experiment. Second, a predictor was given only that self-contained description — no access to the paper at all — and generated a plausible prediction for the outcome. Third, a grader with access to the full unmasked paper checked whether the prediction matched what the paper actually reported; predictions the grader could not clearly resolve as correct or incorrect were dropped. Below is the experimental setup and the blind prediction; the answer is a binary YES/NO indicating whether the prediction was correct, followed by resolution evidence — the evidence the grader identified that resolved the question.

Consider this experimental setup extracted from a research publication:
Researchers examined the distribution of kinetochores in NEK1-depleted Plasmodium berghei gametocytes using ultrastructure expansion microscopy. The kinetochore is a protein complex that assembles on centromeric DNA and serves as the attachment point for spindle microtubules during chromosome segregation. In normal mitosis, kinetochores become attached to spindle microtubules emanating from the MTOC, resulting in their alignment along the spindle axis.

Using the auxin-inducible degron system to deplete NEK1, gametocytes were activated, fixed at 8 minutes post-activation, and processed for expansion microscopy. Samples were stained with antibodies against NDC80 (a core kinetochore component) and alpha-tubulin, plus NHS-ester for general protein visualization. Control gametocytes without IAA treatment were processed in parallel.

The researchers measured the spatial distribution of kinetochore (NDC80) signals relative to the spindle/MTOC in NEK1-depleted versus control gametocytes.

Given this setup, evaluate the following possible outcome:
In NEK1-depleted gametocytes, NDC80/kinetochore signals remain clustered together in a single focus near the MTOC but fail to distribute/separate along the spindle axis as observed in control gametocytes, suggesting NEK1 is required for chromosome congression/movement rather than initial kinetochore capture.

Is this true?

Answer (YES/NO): NO